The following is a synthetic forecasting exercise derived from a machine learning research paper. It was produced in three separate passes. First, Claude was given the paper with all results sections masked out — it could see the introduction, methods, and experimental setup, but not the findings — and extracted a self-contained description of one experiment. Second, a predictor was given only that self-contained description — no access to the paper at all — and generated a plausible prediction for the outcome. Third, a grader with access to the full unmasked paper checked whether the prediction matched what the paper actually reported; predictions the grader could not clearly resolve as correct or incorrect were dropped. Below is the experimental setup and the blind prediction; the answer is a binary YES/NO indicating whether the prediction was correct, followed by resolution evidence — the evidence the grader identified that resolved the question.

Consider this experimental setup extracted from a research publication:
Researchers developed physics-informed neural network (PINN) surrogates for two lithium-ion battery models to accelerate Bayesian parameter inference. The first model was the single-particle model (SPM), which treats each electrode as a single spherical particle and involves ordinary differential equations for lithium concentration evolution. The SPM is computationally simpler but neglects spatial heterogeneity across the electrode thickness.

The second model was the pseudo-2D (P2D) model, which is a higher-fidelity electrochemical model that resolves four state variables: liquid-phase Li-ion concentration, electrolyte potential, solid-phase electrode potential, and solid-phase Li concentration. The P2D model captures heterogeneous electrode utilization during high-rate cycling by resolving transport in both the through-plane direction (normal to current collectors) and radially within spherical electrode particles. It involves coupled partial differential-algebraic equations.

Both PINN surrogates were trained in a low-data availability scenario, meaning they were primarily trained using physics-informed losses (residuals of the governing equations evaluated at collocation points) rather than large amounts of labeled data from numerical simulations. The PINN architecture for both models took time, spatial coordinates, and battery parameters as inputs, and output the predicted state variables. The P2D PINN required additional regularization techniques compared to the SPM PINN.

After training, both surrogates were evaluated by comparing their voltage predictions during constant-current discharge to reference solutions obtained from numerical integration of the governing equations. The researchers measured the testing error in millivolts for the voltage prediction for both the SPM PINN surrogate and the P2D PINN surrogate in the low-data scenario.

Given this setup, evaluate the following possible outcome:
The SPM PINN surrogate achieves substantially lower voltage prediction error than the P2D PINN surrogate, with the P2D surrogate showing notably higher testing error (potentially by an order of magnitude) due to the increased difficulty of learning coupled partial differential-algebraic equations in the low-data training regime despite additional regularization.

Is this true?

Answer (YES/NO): YES